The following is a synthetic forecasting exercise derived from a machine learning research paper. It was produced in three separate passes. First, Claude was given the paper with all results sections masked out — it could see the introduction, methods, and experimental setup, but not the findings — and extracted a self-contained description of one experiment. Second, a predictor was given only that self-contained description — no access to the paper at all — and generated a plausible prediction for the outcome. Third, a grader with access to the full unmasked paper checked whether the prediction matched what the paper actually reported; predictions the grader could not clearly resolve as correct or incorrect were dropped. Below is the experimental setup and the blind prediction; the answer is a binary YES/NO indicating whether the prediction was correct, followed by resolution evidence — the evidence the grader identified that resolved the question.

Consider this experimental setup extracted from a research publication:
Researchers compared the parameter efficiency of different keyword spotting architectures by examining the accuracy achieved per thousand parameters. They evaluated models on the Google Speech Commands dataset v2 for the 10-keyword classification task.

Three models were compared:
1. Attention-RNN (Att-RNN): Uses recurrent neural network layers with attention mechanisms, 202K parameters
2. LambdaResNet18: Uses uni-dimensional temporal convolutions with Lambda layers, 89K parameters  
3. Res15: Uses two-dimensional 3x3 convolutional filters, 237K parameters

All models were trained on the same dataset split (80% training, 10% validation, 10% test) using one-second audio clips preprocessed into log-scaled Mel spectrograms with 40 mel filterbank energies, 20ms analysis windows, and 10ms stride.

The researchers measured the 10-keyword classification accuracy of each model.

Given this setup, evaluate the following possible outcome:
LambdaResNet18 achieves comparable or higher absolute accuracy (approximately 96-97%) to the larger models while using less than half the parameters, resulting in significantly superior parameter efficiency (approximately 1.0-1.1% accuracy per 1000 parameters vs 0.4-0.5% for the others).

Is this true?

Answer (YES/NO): YES